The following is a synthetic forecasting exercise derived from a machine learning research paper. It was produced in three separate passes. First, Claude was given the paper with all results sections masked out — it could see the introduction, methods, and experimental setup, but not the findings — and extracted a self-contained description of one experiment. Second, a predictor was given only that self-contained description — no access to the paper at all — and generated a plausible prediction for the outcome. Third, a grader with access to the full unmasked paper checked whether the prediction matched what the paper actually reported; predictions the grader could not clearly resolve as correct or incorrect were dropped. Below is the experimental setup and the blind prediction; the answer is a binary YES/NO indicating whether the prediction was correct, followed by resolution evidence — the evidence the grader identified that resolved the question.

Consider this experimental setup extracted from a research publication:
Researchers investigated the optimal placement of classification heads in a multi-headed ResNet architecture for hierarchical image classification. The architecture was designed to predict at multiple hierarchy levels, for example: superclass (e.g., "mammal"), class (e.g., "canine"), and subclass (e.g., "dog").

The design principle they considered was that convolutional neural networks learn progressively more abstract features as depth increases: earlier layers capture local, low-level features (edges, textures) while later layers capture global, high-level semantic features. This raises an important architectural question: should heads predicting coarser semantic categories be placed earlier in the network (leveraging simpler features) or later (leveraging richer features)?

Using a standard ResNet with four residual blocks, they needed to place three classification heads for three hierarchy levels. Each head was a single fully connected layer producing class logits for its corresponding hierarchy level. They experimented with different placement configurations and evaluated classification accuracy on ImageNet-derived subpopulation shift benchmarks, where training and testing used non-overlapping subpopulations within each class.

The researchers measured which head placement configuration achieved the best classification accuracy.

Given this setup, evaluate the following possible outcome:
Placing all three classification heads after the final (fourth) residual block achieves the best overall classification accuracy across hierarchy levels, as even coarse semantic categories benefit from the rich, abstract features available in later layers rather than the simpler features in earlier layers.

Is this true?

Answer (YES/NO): NO